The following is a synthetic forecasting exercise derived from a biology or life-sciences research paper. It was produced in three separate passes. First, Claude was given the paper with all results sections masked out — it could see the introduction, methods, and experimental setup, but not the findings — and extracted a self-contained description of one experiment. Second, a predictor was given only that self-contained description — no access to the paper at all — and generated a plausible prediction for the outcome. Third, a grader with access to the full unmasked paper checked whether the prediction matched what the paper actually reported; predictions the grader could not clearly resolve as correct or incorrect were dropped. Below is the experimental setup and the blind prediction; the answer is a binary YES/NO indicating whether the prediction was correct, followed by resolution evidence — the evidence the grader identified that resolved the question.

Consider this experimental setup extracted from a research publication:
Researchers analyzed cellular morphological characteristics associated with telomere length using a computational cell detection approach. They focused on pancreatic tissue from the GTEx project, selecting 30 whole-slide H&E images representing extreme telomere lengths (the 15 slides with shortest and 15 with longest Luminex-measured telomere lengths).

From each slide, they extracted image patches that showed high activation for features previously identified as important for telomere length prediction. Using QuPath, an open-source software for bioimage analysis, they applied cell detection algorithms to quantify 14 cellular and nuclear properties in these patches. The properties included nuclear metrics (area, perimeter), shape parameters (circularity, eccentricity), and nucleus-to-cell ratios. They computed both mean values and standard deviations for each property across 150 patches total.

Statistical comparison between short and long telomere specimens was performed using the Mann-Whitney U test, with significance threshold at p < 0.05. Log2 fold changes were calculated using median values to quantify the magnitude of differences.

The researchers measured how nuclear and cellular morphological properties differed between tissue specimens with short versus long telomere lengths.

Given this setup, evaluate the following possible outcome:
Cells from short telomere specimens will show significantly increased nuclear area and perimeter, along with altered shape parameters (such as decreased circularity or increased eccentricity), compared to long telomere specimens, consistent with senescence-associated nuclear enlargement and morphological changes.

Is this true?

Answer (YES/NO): NO